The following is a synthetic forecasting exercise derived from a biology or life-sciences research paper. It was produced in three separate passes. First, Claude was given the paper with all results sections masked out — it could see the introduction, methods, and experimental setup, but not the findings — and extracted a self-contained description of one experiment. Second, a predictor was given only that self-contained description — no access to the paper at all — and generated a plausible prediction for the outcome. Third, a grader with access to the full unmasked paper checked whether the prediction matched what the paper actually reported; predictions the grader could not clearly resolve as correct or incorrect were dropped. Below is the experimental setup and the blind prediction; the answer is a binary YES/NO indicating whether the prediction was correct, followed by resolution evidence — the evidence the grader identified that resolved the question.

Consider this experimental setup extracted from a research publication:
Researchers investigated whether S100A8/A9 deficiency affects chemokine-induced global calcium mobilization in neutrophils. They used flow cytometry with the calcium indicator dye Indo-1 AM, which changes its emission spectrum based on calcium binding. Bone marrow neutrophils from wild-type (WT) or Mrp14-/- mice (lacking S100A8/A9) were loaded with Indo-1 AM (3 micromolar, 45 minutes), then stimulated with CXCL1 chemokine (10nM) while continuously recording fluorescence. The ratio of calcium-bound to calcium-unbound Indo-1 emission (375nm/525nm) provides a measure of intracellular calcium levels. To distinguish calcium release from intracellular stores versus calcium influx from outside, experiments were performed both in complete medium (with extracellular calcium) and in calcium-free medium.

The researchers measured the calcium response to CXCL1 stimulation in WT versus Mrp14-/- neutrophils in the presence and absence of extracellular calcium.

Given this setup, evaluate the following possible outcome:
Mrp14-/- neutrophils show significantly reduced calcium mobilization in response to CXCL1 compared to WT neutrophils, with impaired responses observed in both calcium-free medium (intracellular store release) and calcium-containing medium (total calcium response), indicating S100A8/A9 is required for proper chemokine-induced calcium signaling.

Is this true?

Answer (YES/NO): NO